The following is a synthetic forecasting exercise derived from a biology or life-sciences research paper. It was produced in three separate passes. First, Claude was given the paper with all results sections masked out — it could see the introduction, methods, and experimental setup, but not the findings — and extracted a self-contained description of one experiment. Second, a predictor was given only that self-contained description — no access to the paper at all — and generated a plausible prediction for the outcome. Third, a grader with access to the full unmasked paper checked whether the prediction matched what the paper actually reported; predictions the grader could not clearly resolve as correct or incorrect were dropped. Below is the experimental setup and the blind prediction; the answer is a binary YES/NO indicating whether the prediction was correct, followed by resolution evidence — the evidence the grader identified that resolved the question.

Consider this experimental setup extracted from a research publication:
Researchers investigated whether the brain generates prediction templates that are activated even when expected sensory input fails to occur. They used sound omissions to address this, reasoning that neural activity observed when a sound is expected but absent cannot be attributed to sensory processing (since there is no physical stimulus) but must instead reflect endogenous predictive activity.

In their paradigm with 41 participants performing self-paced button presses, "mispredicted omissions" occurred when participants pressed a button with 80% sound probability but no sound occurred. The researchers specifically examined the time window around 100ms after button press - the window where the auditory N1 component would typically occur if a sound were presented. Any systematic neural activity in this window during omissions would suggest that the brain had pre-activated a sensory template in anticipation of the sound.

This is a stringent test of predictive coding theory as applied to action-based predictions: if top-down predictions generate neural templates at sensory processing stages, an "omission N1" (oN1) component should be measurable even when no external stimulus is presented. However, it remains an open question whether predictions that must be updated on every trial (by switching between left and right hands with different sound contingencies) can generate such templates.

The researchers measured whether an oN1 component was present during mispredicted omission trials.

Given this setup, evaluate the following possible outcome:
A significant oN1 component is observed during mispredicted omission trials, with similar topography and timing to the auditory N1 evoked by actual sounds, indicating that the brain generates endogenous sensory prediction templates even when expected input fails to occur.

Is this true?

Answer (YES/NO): NO